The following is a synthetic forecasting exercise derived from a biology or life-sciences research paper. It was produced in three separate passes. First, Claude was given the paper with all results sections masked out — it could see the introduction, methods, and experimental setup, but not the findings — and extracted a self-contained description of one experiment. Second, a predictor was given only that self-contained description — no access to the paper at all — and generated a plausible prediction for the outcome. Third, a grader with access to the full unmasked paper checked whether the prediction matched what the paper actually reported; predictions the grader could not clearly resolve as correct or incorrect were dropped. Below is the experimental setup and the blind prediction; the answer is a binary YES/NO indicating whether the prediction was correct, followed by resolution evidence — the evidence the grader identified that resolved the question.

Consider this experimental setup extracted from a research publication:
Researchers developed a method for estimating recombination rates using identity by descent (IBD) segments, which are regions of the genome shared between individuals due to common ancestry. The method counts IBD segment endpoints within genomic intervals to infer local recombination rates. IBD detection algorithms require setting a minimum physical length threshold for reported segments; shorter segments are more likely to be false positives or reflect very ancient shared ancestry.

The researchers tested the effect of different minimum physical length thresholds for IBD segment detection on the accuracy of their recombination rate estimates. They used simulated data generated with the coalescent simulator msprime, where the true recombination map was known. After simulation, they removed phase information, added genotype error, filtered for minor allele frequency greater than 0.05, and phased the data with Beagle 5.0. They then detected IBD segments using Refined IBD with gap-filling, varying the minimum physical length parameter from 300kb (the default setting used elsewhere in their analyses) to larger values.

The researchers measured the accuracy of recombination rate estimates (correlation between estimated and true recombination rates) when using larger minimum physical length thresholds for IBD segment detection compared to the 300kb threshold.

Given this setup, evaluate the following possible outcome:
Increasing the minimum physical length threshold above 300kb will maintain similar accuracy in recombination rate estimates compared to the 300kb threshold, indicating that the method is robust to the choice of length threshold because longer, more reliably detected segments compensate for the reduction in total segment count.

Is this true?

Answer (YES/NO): NO